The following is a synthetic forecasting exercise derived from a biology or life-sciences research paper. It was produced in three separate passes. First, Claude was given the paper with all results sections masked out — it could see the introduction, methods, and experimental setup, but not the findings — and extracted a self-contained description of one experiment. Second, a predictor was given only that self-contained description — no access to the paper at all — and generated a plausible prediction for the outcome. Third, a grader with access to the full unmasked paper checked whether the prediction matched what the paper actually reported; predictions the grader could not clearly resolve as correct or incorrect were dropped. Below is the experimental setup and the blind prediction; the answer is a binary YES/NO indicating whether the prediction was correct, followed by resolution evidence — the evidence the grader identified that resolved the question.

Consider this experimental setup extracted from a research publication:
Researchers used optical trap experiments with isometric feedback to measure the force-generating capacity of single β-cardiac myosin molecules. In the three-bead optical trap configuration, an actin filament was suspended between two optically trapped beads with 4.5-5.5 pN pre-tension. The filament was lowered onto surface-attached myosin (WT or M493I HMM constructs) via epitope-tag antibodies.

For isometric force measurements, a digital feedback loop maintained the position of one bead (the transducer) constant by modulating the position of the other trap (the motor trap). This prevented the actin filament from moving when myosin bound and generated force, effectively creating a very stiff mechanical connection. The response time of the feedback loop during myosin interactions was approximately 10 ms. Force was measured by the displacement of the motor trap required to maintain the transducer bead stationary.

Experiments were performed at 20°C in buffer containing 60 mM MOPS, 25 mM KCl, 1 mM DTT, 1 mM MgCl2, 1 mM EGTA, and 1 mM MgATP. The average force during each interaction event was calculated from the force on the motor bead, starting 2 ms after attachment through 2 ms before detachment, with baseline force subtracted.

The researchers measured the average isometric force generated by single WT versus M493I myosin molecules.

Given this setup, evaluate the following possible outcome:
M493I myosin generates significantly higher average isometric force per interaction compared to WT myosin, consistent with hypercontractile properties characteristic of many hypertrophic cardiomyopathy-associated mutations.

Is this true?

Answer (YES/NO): YES